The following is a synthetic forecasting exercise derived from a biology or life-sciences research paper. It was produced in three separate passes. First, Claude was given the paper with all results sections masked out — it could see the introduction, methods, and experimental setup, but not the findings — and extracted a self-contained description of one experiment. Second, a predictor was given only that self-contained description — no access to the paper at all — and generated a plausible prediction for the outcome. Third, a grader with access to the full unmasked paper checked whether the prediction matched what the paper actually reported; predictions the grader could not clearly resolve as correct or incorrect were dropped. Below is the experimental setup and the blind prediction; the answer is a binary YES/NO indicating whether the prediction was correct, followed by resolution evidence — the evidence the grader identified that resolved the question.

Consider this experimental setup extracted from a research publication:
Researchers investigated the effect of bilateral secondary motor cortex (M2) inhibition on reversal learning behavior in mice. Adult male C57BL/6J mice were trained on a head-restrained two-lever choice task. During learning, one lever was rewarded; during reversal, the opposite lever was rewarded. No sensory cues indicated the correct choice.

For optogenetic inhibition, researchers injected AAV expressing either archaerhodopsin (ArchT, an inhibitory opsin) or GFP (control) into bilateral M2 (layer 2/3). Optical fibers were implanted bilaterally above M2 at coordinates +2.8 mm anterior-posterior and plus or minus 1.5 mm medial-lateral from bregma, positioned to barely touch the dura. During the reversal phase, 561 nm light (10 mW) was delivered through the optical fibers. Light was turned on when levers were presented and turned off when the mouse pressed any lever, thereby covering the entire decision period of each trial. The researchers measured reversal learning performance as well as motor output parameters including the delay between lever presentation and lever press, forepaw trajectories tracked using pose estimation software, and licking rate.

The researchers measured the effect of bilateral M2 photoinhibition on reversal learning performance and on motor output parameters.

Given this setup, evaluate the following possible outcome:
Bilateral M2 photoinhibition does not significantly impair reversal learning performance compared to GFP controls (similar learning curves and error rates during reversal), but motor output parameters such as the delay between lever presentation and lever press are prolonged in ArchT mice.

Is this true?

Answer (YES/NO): NO